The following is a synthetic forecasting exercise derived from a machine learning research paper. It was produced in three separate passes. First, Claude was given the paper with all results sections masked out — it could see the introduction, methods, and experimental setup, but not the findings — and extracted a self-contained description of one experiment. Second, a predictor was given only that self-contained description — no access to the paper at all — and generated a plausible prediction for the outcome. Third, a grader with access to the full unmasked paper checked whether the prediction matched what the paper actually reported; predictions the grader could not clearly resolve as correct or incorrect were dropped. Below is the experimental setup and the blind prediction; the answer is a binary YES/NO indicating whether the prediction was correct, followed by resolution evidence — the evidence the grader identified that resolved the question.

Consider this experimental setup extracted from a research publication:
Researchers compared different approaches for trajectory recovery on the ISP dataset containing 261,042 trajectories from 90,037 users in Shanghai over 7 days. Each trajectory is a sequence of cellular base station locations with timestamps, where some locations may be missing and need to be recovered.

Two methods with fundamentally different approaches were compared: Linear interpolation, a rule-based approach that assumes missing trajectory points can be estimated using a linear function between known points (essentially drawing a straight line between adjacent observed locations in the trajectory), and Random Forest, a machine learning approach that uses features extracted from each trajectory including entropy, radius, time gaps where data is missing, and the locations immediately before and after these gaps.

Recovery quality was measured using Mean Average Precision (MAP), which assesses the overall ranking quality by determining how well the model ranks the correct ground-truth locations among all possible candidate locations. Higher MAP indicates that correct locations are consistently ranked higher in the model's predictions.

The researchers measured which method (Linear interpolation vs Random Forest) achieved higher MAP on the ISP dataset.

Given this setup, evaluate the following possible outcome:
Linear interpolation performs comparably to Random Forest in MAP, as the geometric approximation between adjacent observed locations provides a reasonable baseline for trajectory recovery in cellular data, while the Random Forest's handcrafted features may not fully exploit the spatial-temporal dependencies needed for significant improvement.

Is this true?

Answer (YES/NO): NO